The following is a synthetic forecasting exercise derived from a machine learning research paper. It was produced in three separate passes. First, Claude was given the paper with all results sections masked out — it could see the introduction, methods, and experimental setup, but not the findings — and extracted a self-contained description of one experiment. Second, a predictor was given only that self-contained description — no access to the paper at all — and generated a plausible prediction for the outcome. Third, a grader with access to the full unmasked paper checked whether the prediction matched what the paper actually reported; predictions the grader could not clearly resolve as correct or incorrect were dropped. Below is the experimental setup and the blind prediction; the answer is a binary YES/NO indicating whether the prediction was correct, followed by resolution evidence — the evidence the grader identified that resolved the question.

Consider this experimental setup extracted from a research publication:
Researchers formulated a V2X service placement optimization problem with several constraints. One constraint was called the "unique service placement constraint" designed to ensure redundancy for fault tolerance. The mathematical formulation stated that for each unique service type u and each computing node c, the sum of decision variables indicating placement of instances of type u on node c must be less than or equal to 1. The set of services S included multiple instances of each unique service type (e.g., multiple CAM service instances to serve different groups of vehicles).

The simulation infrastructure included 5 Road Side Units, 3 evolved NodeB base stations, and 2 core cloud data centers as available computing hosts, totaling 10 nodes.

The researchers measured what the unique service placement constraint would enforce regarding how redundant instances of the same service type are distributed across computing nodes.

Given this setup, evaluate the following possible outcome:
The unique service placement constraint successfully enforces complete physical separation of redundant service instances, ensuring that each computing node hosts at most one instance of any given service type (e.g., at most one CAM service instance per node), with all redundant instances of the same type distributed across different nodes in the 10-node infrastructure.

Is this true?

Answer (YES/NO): YES